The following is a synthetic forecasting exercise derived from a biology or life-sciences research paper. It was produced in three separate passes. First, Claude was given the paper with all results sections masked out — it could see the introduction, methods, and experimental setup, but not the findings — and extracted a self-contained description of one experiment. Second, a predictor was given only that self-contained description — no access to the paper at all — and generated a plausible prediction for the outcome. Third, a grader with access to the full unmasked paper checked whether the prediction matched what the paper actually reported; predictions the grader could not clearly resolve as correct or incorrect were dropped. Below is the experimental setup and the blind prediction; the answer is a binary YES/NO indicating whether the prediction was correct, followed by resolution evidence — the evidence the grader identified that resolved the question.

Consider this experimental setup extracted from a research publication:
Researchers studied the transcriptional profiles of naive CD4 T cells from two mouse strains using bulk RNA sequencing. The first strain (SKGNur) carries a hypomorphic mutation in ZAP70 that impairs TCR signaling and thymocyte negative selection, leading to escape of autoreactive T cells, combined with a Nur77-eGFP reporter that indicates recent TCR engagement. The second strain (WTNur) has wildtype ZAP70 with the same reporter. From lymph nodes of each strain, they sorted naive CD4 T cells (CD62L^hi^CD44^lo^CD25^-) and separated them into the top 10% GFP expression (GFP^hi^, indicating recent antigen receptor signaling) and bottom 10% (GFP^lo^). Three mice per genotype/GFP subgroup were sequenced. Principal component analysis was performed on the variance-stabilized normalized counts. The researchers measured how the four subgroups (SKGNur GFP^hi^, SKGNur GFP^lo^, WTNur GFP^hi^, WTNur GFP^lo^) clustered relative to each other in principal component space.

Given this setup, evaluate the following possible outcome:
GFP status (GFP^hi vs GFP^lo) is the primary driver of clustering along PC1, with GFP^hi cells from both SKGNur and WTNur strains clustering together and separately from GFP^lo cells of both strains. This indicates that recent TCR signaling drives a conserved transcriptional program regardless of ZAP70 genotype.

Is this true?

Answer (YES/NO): YES